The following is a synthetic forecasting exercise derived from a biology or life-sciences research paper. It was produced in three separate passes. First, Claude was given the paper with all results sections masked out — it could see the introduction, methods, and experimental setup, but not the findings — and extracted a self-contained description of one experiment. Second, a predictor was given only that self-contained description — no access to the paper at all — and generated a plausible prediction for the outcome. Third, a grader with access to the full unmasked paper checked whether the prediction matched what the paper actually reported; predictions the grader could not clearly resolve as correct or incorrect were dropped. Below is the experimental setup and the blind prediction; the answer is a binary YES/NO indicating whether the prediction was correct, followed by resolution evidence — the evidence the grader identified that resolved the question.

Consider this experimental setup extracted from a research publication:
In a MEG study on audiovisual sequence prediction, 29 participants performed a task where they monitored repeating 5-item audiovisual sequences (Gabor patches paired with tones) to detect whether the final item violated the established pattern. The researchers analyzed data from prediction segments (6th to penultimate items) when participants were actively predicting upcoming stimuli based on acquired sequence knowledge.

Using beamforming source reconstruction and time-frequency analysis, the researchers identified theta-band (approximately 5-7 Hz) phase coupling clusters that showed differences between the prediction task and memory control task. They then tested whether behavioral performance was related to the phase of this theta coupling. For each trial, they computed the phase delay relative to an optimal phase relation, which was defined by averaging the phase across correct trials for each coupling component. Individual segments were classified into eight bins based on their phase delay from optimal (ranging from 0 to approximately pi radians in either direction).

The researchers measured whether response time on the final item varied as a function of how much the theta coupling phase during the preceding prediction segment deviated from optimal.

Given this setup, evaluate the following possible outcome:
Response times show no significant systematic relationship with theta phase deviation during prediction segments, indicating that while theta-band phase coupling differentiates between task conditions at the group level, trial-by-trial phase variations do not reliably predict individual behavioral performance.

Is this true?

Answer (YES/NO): NO